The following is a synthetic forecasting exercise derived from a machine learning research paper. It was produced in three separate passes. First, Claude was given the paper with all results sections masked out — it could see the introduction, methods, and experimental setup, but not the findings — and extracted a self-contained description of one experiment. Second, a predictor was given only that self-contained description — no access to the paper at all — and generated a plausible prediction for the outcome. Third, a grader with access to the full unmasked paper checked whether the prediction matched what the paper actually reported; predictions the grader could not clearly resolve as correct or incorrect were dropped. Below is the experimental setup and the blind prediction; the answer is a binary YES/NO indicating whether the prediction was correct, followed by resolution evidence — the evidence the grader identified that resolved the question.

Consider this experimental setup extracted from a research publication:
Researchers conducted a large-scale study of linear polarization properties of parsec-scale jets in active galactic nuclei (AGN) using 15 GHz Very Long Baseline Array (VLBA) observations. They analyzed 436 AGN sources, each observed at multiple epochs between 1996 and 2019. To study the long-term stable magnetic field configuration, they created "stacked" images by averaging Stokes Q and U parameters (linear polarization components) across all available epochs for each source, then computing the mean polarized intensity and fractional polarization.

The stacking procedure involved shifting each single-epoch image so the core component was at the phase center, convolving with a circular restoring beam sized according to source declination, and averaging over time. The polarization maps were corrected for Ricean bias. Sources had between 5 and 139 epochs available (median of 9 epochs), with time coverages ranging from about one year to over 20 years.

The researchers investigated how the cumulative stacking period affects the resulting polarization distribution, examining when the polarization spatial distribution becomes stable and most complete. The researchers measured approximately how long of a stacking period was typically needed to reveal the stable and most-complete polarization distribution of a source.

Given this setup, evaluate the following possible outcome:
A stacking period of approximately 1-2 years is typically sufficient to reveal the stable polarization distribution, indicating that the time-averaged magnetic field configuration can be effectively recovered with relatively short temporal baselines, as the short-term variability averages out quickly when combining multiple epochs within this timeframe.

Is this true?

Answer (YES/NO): NO